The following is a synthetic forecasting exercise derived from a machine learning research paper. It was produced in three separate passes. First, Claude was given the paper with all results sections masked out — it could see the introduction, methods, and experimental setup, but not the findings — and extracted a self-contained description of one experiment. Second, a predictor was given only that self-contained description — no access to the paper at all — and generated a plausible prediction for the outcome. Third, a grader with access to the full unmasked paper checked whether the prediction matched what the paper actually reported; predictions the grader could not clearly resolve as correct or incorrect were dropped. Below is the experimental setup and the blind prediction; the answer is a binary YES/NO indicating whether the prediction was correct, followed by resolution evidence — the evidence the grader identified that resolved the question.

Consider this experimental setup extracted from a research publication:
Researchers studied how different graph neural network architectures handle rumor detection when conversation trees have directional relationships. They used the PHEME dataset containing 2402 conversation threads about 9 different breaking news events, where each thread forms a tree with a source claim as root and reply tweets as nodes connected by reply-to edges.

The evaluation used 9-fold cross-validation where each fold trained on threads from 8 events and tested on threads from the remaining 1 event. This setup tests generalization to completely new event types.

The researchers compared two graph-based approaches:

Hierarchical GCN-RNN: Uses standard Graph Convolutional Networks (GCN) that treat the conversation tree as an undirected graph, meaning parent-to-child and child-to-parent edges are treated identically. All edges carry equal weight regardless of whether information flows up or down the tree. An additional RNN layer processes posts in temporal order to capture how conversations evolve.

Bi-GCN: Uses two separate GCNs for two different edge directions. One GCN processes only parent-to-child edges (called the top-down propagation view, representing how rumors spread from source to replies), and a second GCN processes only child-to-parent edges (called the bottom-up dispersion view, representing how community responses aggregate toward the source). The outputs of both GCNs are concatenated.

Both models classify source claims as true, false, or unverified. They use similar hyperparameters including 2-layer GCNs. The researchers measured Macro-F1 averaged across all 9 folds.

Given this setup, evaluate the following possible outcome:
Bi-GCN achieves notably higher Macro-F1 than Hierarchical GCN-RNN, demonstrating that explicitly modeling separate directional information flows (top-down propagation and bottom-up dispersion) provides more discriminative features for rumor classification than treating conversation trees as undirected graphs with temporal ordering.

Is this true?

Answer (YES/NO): NO